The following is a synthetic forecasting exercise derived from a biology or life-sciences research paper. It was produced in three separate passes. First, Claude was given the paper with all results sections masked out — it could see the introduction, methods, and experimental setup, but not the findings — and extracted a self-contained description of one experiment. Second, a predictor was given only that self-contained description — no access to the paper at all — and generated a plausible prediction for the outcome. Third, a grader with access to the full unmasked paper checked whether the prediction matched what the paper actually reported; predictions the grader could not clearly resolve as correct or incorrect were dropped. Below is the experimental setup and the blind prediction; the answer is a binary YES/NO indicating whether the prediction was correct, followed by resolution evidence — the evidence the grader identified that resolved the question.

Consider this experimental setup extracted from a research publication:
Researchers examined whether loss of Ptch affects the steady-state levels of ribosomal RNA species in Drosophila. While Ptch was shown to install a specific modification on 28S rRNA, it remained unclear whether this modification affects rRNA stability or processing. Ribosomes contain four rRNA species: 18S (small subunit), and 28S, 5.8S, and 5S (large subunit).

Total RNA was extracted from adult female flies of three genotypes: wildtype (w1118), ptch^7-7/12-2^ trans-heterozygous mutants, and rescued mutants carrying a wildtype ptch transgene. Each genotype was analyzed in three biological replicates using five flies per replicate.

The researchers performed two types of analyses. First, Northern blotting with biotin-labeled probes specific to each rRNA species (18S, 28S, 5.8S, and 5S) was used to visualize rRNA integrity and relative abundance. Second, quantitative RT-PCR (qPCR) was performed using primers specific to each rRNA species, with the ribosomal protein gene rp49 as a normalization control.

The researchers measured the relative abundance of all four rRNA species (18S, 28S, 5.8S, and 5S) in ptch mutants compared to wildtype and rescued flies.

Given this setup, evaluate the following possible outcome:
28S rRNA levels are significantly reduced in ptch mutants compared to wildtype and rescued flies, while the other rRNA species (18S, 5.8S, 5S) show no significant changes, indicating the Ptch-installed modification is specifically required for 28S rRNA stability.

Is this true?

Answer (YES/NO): NO